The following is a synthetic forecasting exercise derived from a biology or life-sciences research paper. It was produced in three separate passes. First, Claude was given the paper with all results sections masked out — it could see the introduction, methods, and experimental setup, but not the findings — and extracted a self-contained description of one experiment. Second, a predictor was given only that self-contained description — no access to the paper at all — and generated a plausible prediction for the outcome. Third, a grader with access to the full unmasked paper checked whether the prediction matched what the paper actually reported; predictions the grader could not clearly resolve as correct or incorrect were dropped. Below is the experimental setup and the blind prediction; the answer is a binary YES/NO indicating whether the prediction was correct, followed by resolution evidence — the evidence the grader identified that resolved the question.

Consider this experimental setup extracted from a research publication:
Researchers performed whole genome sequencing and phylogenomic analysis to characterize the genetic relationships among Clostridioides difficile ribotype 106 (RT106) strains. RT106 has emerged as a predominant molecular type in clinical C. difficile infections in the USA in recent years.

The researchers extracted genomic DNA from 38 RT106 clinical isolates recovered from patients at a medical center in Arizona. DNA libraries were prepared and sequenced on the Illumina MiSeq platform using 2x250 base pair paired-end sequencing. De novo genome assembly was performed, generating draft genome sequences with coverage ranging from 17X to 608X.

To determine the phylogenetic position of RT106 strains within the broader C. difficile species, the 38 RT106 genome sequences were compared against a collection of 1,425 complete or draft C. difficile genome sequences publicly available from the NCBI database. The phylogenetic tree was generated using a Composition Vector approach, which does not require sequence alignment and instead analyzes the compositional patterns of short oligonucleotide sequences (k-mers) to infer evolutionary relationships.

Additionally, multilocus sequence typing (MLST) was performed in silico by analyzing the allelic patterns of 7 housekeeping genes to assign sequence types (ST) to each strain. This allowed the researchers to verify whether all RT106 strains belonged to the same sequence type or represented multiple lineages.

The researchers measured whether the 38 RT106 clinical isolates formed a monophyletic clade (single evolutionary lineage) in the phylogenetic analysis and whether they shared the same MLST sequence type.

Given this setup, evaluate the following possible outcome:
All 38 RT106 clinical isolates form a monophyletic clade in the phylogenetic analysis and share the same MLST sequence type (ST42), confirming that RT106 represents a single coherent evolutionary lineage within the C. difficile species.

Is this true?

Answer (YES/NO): NO